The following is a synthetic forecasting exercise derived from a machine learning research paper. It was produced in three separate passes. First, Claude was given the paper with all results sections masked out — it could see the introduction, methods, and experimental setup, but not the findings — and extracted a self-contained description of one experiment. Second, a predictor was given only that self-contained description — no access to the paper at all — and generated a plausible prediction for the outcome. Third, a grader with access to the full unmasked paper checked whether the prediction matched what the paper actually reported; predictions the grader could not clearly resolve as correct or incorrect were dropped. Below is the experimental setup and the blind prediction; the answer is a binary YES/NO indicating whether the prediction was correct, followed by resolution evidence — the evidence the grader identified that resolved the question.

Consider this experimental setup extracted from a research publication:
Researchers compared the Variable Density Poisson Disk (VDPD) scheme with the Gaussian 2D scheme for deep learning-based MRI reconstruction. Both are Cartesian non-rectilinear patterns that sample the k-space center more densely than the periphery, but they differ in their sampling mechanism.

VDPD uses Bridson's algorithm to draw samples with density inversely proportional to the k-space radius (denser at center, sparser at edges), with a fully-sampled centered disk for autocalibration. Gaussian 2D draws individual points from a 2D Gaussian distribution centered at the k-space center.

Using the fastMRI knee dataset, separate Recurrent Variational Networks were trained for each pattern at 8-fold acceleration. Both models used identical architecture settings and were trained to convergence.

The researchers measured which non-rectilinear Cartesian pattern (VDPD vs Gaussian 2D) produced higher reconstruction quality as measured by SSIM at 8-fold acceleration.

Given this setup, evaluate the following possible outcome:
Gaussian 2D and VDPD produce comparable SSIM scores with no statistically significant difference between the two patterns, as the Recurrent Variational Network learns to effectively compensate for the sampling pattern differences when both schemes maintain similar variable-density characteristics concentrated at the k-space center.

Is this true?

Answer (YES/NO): NO